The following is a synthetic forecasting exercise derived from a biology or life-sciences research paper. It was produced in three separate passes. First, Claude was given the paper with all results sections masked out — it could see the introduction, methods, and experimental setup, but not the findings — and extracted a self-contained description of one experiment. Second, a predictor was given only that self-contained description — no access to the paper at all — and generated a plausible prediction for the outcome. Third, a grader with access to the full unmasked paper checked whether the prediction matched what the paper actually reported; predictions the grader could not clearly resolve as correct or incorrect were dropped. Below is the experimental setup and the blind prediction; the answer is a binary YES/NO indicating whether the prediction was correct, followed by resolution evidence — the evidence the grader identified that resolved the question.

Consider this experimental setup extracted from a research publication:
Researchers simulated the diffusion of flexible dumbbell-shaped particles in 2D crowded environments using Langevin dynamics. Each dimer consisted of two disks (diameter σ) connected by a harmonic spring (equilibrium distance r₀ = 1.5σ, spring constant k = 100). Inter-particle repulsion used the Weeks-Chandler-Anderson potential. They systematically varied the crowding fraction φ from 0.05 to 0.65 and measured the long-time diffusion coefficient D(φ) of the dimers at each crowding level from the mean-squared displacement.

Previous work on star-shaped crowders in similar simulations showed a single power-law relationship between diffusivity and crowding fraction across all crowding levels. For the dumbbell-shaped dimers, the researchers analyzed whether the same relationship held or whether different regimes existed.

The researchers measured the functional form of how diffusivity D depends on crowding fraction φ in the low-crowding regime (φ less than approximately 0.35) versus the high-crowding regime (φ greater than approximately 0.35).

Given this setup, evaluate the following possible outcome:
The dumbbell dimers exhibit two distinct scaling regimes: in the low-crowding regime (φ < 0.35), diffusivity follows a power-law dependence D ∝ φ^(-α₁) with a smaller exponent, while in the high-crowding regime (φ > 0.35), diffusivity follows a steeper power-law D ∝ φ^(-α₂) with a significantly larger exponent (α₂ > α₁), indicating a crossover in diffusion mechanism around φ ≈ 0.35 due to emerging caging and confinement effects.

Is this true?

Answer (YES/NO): NO